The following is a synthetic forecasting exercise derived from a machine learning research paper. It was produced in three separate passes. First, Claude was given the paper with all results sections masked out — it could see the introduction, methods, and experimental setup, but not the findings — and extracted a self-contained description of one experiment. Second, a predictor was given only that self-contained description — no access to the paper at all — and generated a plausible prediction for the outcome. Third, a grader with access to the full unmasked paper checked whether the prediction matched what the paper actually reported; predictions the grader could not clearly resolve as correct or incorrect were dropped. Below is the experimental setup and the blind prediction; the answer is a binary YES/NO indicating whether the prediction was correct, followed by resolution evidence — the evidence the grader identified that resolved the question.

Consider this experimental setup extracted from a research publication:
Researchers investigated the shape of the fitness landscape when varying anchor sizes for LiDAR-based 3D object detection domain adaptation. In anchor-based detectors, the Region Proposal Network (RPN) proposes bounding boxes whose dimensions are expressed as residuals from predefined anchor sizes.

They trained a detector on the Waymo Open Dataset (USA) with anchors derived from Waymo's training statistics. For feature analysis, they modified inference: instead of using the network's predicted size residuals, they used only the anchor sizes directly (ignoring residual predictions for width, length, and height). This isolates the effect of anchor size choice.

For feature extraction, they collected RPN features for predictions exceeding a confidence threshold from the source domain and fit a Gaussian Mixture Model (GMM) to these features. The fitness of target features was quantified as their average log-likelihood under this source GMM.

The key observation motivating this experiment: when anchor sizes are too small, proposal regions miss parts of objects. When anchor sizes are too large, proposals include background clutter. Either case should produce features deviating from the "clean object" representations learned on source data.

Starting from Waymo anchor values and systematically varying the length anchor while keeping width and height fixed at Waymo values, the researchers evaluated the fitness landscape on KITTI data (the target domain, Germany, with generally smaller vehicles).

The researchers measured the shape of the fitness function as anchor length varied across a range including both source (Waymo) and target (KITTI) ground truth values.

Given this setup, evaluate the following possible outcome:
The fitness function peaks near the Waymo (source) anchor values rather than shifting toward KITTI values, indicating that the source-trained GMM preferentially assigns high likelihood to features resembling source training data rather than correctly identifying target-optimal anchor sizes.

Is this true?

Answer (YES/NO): NO